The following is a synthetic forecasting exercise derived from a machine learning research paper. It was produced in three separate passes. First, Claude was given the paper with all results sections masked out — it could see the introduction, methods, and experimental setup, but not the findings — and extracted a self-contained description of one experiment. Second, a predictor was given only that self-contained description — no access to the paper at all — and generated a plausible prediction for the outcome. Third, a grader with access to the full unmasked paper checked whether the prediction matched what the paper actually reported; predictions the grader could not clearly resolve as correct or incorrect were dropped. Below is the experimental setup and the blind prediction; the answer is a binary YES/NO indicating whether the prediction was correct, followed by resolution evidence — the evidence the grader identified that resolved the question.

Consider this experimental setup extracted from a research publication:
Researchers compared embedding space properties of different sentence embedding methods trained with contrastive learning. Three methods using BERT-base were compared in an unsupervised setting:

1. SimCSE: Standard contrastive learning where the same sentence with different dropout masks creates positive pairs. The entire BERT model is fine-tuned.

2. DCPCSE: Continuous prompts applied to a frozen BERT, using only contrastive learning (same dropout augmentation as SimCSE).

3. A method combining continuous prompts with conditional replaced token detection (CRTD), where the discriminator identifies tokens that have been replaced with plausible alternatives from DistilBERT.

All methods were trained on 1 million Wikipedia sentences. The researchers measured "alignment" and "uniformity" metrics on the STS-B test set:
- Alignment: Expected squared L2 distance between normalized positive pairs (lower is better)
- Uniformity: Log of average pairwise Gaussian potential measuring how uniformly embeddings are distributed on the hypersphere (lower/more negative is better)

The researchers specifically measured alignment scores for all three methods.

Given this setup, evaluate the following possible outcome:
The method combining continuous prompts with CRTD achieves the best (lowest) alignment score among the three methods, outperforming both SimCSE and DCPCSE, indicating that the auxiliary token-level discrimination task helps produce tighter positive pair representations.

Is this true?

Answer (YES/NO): YES